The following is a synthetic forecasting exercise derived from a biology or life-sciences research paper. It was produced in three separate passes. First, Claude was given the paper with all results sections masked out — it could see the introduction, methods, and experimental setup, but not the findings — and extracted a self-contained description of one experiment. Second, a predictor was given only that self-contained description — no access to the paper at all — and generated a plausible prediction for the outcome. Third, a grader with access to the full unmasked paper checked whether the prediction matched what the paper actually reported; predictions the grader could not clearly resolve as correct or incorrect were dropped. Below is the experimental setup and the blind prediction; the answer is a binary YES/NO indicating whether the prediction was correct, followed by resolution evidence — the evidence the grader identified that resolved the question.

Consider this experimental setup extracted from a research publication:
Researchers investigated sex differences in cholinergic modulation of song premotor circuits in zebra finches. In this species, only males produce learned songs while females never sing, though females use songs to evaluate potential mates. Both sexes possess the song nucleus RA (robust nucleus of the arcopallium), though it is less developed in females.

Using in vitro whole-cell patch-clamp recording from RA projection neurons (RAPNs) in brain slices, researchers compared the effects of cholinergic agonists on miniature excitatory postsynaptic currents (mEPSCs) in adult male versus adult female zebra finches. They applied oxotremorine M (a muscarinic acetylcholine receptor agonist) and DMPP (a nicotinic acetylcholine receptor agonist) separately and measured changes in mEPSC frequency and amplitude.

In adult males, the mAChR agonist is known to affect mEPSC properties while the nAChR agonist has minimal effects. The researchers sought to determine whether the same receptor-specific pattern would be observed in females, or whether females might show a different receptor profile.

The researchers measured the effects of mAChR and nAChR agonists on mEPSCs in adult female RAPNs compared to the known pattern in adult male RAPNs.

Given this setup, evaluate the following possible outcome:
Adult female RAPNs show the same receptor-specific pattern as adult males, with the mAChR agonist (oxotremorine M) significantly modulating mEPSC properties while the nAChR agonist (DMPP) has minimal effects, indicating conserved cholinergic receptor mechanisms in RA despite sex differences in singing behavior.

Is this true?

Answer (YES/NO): YES